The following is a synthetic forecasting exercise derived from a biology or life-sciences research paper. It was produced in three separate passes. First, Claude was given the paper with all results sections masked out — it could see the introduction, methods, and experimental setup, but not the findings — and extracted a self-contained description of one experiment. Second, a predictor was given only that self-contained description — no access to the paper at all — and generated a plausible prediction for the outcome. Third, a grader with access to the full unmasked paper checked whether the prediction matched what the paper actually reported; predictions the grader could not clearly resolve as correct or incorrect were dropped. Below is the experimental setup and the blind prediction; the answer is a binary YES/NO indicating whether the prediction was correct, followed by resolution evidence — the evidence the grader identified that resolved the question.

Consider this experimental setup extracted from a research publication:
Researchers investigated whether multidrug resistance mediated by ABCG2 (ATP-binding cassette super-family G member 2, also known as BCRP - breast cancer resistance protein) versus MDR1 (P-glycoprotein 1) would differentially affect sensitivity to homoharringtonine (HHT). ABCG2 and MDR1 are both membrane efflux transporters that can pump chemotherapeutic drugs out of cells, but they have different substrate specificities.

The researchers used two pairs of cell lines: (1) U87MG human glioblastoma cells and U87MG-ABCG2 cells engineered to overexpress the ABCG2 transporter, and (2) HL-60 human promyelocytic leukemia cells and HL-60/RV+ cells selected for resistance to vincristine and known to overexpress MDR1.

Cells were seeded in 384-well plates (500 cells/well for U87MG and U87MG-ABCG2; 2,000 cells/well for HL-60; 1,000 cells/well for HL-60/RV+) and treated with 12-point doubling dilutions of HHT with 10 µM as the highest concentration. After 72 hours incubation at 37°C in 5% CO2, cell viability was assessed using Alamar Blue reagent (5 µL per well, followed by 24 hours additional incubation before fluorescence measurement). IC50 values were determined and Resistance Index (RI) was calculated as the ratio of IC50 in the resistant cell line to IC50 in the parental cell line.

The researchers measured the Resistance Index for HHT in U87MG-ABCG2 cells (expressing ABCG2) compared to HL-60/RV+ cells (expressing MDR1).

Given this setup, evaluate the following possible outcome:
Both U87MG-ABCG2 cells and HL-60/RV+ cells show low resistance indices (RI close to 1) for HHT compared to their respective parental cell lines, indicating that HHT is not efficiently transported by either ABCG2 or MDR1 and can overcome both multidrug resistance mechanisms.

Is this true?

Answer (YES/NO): NO